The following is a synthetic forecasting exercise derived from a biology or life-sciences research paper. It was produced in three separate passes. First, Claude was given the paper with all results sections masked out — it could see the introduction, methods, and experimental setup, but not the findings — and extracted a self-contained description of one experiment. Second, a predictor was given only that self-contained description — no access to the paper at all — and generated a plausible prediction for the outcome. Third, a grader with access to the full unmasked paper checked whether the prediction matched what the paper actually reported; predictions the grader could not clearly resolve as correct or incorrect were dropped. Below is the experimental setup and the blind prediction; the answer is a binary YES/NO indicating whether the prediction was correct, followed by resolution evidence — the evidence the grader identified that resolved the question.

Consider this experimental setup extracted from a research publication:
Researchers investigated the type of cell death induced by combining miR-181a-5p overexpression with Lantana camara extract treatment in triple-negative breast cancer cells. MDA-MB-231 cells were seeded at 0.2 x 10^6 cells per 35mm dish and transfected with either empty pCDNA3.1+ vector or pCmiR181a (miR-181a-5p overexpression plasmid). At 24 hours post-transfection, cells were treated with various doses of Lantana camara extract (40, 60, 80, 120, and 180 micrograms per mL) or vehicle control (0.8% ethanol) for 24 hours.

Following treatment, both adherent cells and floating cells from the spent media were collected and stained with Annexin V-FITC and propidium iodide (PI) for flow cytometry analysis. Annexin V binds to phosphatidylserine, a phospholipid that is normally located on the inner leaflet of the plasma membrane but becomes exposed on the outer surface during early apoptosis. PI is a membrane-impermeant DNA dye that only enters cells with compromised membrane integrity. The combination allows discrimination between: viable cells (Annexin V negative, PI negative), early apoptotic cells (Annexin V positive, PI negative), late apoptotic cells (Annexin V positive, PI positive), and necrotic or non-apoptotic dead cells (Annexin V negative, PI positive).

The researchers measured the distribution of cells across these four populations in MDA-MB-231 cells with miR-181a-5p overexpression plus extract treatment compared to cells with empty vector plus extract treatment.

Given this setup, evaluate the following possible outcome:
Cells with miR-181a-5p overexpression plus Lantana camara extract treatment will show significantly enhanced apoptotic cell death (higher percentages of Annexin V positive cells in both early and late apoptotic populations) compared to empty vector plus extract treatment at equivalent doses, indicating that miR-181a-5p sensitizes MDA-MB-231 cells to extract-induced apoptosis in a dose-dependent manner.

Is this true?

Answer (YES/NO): NO